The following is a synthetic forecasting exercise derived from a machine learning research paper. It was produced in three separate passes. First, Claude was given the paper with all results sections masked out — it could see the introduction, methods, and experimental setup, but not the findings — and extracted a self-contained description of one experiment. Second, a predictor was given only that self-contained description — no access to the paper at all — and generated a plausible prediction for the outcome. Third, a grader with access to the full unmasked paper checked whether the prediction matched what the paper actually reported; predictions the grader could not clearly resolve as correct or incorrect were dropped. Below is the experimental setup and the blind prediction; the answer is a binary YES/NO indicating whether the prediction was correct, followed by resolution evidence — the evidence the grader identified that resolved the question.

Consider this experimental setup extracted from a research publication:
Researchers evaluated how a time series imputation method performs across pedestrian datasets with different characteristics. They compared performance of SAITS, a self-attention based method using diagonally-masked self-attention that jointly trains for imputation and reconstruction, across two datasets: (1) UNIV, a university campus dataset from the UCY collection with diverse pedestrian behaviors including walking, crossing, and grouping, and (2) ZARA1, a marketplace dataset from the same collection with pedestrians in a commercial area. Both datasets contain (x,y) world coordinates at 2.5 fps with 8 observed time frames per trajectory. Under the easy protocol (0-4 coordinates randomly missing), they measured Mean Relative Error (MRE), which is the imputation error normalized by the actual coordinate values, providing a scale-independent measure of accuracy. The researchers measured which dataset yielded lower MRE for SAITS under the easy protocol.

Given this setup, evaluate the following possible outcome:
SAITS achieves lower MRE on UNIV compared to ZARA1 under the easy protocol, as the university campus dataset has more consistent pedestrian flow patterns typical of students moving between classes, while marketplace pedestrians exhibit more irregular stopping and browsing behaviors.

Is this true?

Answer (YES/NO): YES